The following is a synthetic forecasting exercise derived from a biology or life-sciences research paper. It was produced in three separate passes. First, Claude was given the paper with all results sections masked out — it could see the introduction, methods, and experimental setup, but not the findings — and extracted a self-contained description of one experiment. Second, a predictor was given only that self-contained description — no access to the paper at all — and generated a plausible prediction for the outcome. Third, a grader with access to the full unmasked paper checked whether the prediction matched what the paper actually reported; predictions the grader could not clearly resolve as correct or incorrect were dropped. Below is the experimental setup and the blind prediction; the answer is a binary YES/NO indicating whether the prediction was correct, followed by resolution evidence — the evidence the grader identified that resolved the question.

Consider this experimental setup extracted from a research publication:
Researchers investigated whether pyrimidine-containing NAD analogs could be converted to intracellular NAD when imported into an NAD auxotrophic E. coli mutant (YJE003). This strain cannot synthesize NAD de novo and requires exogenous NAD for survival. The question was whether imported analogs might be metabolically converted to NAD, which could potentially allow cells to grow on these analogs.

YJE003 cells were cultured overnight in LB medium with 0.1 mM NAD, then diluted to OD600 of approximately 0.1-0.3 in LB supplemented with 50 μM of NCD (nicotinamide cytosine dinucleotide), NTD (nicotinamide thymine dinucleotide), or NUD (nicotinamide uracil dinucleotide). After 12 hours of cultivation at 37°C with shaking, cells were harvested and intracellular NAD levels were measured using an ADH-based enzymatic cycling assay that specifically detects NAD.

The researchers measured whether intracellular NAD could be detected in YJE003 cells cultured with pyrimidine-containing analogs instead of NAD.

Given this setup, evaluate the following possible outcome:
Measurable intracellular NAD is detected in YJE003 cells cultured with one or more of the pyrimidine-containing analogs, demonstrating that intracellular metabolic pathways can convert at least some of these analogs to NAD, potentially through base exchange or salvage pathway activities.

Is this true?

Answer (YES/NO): NO